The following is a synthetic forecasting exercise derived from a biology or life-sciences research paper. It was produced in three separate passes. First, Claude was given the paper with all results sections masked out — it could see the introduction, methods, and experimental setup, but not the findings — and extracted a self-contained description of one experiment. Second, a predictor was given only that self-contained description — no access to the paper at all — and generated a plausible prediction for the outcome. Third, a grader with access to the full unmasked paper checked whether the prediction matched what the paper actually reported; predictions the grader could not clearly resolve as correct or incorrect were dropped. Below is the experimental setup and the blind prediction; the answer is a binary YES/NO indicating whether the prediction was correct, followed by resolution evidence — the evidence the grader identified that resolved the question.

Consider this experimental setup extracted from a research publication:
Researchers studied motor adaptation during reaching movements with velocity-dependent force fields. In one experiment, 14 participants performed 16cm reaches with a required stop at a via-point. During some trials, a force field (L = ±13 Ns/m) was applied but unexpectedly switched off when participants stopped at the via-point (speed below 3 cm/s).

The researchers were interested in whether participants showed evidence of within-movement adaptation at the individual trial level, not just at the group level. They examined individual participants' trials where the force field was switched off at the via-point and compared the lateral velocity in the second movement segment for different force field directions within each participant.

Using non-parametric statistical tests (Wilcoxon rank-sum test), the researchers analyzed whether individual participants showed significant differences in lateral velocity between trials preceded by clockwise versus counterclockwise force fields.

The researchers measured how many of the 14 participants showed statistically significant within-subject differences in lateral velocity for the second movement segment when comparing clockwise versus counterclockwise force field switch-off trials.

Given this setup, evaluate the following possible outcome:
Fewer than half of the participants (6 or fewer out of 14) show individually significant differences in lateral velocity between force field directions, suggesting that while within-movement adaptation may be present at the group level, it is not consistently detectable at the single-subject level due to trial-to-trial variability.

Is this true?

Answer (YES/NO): NO